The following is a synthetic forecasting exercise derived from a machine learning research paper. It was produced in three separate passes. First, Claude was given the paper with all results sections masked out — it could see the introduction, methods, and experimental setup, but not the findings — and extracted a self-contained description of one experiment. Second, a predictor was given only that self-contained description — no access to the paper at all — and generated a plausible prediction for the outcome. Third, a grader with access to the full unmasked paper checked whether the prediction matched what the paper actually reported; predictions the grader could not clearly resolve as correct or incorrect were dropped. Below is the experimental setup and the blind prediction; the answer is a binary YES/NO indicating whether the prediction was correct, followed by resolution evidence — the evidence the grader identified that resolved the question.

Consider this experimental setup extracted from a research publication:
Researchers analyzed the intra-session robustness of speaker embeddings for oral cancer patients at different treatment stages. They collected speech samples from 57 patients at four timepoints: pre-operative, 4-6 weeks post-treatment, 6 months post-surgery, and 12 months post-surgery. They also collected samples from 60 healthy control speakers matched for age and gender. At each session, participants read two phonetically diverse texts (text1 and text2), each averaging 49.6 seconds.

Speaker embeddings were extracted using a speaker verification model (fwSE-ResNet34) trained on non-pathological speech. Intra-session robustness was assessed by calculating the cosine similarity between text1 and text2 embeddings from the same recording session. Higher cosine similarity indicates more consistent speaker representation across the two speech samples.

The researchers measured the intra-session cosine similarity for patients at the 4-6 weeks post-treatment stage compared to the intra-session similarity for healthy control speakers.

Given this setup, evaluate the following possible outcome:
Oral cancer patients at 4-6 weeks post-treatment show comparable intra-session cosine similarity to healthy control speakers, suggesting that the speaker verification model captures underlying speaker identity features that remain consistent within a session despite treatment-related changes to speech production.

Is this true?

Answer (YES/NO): YES